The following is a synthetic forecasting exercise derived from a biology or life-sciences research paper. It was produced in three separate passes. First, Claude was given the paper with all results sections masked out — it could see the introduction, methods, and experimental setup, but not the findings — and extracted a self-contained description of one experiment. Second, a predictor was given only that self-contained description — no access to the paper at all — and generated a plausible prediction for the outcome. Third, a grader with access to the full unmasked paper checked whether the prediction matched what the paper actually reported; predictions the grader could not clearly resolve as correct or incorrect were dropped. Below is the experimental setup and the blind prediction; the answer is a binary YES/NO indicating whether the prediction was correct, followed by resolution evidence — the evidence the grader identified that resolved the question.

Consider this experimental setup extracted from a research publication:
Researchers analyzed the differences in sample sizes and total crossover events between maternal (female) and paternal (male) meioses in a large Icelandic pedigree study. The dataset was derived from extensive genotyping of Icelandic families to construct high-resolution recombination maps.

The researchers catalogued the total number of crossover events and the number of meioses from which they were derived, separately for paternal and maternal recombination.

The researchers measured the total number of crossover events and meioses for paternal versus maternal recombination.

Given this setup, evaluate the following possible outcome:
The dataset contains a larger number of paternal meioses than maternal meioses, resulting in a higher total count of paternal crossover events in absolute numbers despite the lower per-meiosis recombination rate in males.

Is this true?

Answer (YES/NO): NO